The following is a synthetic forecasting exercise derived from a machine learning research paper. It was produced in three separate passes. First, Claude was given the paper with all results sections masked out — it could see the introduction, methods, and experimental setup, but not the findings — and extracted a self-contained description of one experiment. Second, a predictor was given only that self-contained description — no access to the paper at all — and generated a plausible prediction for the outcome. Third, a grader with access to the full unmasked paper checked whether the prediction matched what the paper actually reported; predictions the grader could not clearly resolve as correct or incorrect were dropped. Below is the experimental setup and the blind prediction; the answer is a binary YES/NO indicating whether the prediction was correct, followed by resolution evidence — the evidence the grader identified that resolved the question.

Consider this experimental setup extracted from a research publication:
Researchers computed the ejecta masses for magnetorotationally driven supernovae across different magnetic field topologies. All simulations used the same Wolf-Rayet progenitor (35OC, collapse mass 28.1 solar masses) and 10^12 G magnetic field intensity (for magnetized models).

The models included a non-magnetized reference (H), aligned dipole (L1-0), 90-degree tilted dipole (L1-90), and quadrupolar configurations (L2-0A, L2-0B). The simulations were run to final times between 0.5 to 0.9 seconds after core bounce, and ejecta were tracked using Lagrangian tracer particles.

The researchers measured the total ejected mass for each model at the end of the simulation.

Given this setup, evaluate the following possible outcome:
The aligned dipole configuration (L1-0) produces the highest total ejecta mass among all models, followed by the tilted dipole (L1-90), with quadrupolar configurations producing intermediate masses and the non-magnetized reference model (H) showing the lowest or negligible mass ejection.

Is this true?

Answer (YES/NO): NO